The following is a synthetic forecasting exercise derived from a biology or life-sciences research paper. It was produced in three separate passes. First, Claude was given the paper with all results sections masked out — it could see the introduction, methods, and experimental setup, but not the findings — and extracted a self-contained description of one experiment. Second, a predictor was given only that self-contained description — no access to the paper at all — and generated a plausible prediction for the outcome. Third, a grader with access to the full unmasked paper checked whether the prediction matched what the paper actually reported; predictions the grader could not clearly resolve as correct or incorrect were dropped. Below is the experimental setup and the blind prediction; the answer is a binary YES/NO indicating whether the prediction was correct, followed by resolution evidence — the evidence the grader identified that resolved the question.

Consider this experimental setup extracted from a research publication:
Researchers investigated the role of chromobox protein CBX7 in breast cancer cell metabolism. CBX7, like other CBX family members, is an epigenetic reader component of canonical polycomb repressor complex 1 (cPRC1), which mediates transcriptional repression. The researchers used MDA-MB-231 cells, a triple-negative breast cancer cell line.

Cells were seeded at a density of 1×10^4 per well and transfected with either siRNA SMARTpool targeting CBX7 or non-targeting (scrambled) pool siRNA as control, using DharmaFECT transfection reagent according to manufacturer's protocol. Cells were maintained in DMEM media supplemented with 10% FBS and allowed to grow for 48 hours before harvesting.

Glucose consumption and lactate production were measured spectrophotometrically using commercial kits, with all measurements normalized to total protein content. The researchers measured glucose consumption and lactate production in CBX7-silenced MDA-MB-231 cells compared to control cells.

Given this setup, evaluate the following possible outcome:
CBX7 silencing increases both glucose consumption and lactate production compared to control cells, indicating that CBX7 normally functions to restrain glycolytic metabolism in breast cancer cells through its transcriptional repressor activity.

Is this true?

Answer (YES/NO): YES